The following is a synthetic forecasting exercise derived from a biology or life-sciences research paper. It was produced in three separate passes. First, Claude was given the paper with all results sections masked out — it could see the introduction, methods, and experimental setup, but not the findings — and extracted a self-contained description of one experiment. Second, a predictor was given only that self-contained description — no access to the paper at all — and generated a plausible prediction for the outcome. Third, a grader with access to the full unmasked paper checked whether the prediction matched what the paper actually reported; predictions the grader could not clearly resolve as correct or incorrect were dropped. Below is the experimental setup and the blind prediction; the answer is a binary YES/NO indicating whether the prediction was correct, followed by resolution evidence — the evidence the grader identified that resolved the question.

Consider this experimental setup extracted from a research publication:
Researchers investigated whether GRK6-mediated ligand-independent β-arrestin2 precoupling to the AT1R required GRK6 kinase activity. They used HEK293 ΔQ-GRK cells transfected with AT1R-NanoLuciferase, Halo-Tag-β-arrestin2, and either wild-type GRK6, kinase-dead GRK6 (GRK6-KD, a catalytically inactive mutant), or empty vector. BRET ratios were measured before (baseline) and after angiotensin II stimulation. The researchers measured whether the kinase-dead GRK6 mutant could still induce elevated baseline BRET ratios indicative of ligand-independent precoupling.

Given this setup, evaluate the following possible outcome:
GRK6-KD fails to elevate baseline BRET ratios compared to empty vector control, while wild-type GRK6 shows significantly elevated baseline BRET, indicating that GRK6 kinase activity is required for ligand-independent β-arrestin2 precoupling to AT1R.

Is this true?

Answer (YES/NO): YES